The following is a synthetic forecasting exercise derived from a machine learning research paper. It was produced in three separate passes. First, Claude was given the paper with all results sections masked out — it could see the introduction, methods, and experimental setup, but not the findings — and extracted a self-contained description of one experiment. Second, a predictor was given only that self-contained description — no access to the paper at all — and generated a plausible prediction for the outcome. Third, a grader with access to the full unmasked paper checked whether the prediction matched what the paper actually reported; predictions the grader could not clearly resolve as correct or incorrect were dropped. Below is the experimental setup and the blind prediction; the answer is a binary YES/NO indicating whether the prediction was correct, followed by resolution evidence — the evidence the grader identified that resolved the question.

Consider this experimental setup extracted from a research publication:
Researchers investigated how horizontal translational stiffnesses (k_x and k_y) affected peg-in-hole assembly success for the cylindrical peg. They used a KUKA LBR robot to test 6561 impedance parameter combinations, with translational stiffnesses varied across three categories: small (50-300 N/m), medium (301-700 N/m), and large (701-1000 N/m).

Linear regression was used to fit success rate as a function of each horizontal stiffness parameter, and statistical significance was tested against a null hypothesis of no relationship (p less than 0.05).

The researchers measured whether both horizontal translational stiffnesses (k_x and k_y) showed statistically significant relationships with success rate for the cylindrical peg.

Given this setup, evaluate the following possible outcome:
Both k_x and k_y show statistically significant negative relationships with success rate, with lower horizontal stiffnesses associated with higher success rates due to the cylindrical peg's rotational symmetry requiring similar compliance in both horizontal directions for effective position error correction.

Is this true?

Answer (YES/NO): YES